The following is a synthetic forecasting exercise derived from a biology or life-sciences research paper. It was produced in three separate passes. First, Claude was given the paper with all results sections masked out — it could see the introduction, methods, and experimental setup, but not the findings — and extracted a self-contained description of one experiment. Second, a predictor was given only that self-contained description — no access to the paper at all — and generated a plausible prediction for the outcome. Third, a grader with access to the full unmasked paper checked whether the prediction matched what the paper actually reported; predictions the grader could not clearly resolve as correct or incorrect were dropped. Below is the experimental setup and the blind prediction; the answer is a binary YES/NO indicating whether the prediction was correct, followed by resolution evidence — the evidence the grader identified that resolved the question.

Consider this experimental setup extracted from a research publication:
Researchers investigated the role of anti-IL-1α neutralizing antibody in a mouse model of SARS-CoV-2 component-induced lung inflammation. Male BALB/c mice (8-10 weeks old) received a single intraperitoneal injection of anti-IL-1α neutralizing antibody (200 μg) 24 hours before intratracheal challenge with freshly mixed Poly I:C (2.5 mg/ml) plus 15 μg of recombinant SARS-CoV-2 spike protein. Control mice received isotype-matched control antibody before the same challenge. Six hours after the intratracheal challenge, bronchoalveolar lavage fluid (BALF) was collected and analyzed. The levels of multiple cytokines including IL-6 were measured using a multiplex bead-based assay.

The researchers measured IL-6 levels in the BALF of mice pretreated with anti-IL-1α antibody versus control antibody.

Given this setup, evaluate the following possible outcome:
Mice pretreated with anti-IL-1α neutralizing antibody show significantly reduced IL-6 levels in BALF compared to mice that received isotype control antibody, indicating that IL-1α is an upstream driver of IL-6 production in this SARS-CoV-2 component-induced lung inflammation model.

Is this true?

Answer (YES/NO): YES